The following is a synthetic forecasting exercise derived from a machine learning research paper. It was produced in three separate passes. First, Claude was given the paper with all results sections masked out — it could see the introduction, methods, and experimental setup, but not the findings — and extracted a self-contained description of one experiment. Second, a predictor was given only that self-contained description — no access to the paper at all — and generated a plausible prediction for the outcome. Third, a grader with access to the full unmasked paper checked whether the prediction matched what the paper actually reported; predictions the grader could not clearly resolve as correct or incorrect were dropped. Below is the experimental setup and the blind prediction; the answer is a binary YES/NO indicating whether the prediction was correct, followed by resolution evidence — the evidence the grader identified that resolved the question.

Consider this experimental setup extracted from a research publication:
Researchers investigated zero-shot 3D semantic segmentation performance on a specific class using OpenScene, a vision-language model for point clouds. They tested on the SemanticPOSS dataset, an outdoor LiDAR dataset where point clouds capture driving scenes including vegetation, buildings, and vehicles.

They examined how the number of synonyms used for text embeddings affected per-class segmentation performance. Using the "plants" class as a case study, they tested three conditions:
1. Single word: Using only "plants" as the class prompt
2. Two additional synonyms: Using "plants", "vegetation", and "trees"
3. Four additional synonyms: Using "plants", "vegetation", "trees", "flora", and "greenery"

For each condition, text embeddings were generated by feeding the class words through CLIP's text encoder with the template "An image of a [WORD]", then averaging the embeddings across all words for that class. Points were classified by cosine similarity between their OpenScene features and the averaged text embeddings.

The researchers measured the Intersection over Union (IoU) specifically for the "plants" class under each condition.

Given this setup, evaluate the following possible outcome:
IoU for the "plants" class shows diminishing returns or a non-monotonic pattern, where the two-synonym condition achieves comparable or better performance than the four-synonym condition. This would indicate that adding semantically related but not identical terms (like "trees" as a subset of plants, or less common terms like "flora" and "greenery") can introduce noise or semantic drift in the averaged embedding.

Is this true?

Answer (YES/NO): NO